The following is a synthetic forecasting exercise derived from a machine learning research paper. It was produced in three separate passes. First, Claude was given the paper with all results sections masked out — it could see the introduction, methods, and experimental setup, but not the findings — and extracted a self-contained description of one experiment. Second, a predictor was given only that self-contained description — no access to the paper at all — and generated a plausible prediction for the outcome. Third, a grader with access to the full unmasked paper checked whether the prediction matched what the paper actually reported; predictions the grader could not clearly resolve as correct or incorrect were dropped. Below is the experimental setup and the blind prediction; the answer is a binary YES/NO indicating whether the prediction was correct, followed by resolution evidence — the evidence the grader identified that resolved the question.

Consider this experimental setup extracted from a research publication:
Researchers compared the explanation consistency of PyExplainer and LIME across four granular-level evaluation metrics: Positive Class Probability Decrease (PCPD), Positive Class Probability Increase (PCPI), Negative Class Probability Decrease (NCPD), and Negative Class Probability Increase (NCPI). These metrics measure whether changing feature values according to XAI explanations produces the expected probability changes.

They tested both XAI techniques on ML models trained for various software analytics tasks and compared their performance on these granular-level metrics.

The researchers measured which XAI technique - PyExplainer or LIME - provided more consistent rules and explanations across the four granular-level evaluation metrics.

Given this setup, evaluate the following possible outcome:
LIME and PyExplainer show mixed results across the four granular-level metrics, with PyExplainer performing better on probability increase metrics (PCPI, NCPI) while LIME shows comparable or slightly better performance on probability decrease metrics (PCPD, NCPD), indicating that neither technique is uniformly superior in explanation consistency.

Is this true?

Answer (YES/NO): NO